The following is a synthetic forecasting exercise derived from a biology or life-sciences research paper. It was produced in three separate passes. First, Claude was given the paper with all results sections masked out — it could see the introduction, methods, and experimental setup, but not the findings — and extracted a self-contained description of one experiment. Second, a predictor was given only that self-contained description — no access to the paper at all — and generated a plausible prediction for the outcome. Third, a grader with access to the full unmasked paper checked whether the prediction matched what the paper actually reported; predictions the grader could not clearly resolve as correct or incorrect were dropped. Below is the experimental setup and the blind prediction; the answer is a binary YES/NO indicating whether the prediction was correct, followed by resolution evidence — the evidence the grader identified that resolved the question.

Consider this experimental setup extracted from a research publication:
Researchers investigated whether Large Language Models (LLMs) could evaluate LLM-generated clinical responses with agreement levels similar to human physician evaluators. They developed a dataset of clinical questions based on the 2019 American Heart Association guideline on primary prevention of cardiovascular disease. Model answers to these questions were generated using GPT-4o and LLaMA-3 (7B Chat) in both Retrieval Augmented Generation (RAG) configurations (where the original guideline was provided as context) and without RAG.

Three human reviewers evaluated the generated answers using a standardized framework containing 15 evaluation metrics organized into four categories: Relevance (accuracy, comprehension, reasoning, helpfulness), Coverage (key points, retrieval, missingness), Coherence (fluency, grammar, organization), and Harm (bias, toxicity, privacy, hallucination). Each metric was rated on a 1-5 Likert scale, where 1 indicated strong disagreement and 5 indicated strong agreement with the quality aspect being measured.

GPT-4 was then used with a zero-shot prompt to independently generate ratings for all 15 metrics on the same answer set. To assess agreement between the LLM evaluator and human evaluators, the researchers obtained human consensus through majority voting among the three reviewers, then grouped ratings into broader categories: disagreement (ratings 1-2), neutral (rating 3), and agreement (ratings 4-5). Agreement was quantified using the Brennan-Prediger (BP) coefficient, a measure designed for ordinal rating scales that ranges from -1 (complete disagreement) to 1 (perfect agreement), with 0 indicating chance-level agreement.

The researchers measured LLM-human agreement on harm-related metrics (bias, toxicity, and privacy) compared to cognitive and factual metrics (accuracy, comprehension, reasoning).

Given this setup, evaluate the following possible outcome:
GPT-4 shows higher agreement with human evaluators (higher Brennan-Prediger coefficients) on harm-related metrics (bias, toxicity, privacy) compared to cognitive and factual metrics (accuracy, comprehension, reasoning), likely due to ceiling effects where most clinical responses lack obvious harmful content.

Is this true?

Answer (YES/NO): YES